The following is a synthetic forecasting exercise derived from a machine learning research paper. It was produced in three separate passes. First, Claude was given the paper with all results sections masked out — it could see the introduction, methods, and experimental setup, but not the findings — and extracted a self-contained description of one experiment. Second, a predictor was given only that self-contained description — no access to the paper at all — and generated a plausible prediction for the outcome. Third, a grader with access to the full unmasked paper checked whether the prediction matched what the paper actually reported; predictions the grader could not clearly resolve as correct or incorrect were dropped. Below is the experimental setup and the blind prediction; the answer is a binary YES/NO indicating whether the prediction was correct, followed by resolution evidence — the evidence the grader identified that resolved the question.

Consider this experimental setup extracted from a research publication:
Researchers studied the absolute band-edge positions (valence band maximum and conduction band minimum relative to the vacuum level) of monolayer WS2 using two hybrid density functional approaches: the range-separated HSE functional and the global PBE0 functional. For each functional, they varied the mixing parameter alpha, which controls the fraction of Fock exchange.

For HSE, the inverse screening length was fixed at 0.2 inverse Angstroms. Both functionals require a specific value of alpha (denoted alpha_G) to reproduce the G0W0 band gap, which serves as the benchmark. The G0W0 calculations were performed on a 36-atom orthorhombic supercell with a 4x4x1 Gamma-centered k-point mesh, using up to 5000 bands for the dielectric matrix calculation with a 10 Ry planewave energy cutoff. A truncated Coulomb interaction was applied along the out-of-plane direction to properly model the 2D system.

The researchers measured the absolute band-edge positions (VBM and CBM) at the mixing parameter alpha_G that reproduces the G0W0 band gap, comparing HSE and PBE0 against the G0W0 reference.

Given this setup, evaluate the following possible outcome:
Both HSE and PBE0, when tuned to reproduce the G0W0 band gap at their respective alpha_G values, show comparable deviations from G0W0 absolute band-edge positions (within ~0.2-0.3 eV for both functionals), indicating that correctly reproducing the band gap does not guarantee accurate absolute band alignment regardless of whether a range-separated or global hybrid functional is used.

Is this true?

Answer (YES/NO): NO